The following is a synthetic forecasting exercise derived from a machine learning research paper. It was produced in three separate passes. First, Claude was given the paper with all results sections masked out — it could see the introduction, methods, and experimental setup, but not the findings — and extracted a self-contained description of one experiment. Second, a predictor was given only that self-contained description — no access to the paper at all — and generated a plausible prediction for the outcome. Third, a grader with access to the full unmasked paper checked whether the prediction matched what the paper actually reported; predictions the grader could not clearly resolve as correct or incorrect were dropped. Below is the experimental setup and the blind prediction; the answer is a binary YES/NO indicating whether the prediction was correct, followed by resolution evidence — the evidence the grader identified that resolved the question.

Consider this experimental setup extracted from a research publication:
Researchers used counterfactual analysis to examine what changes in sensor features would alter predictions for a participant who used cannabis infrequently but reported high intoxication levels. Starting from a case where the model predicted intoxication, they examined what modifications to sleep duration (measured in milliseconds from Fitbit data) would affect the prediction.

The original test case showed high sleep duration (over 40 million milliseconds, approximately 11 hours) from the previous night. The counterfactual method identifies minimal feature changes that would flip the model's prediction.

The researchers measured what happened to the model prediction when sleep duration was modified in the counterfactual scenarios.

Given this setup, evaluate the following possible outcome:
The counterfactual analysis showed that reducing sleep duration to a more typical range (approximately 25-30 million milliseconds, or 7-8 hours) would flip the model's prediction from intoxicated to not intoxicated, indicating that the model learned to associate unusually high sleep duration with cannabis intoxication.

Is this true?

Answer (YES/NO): NO